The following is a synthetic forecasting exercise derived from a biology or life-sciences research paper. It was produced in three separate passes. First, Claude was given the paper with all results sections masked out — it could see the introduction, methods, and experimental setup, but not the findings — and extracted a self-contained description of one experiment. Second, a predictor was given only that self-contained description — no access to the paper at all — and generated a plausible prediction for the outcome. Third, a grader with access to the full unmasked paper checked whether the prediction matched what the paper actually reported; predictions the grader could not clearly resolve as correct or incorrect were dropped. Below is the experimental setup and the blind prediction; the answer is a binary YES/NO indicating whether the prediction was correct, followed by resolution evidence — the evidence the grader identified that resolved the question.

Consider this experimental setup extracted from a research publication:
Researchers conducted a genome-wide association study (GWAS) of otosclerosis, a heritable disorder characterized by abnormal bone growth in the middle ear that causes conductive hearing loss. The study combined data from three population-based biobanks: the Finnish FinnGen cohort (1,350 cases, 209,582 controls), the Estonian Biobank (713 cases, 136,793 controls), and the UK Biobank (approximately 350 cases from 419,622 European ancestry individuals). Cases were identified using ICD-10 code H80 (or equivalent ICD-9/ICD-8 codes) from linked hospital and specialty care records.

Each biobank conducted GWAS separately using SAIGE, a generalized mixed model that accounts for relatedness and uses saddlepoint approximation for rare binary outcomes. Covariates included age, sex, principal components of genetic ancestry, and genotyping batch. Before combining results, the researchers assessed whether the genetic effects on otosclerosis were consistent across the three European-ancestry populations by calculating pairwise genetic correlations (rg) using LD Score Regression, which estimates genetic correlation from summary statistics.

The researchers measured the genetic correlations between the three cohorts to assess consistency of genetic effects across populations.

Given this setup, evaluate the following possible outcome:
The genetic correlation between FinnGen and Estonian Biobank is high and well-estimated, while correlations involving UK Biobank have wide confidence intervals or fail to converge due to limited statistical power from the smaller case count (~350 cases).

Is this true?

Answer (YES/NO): NO